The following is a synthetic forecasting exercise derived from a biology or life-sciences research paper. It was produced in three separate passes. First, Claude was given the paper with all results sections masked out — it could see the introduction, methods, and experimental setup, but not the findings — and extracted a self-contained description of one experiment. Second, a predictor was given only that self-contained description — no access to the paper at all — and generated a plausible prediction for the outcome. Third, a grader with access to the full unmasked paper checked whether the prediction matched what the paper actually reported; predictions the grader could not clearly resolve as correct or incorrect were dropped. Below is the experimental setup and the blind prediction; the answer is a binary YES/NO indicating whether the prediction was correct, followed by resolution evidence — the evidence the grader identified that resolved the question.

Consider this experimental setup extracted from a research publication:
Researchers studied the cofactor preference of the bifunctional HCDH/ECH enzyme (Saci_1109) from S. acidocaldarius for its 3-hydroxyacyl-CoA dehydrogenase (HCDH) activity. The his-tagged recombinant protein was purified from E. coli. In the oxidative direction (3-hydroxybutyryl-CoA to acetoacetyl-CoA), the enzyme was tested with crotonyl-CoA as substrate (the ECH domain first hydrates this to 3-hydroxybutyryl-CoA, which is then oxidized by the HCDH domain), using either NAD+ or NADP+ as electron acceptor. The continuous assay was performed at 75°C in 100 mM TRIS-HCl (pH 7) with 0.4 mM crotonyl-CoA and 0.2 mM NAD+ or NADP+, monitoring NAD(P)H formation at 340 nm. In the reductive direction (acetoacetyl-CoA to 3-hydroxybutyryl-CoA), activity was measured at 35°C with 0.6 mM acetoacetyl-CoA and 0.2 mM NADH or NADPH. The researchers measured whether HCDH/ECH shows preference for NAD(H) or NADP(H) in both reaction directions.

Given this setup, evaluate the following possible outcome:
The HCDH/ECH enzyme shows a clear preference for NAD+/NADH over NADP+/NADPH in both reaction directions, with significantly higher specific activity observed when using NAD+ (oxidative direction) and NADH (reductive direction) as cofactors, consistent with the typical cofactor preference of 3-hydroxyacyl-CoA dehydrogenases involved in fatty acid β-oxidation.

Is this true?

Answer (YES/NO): YES